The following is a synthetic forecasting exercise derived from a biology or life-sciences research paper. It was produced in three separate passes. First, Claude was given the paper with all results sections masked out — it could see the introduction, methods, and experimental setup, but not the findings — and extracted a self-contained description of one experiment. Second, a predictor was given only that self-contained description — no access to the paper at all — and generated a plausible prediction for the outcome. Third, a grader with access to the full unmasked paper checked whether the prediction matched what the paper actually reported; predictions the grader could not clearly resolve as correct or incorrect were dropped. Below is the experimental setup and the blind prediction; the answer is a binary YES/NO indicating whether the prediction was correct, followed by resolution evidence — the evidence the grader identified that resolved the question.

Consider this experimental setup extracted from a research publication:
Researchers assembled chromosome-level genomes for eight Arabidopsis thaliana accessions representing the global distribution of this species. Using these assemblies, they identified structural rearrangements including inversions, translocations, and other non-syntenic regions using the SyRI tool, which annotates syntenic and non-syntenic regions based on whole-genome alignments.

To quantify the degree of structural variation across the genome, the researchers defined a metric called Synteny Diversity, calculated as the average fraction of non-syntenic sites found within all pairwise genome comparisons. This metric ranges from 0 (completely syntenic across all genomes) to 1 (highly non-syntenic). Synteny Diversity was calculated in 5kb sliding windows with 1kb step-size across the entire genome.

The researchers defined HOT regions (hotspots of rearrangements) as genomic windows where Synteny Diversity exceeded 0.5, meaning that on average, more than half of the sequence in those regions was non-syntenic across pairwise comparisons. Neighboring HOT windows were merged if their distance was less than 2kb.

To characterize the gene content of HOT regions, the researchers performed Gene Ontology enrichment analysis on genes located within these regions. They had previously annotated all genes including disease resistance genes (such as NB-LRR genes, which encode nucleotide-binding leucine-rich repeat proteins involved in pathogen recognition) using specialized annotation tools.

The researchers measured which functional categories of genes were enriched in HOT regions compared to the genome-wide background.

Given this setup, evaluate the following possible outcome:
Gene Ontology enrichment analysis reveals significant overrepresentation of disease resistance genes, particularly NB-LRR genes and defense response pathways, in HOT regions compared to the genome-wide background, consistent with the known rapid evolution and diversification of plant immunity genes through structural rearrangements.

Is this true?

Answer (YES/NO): YES